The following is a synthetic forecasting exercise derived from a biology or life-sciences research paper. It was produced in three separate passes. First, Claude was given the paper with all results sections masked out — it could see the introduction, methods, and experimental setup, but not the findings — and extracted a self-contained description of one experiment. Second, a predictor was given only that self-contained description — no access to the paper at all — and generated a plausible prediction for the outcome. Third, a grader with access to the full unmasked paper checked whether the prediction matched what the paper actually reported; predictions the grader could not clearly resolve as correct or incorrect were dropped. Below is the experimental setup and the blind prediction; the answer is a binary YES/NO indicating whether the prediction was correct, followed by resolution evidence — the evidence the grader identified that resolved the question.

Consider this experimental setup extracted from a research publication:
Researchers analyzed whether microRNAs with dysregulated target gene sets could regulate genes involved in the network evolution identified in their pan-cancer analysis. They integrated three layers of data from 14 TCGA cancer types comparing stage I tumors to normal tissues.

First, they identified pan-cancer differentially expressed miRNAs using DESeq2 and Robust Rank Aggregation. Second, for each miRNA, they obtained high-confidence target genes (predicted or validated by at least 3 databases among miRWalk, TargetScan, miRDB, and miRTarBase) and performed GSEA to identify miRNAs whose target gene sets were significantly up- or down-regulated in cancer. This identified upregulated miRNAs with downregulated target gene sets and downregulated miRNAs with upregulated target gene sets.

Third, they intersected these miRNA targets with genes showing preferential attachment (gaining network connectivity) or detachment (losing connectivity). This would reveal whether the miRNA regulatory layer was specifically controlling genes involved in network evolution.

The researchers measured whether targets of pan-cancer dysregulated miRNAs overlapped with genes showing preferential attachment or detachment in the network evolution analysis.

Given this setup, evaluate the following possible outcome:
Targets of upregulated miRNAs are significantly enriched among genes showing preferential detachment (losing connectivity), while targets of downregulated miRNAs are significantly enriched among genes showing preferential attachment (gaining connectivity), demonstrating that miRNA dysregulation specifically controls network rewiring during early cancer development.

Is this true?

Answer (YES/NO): NO